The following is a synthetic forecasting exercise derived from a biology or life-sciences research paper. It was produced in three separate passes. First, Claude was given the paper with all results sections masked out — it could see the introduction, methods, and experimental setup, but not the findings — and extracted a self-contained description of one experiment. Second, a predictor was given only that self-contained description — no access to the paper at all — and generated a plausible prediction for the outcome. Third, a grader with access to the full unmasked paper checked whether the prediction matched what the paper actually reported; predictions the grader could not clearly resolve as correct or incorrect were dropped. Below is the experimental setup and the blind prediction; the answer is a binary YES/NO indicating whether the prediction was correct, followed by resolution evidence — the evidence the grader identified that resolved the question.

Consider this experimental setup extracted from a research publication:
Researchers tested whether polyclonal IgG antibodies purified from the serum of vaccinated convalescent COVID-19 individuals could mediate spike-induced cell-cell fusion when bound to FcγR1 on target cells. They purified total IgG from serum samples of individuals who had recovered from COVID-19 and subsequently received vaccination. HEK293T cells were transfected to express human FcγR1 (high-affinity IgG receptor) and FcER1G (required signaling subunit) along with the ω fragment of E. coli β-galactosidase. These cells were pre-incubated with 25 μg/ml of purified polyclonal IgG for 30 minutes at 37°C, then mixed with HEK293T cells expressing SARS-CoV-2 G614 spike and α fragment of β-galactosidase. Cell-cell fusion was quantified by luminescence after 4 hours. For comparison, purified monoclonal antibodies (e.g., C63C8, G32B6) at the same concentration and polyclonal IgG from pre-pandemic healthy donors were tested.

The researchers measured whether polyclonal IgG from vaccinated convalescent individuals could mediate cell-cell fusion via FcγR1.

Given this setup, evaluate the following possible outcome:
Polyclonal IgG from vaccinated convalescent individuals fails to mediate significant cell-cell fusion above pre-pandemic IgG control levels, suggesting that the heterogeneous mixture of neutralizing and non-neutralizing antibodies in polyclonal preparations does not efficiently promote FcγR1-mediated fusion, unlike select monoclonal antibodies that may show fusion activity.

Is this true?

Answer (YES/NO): NO